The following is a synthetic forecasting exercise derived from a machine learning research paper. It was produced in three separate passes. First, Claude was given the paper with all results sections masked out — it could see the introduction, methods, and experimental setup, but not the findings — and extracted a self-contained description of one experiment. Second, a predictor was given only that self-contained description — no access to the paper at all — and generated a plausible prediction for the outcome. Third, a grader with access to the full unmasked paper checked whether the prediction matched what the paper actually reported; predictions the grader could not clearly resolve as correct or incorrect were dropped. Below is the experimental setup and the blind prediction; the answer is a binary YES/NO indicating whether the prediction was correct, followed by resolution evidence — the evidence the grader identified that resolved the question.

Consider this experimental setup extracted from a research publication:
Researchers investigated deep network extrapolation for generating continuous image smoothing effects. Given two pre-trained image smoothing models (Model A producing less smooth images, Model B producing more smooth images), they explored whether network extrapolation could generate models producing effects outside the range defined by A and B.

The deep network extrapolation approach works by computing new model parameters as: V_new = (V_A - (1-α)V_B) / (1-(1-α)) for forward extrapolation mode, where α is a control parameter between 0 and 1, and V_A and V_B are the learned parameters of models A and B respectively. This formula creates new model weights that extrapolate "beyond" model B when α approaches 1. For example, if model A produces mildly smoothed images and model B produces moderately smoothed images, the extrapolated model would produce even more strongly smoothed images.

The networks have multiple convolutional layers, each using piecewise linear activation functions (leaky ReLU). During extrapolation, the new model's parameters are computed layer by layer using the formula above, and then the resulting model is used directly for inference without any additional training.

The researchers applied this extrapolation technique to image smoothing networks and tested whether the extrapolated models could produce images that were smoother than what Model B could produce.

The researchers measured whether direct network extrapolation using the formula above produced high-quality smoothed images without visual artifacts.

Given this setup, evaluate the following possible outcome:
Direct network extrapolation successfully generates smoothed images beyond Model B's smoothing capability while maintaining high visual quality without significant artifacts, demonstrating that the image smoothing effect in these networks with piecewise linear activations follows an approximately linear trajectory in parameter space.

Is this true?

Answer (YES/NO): NO